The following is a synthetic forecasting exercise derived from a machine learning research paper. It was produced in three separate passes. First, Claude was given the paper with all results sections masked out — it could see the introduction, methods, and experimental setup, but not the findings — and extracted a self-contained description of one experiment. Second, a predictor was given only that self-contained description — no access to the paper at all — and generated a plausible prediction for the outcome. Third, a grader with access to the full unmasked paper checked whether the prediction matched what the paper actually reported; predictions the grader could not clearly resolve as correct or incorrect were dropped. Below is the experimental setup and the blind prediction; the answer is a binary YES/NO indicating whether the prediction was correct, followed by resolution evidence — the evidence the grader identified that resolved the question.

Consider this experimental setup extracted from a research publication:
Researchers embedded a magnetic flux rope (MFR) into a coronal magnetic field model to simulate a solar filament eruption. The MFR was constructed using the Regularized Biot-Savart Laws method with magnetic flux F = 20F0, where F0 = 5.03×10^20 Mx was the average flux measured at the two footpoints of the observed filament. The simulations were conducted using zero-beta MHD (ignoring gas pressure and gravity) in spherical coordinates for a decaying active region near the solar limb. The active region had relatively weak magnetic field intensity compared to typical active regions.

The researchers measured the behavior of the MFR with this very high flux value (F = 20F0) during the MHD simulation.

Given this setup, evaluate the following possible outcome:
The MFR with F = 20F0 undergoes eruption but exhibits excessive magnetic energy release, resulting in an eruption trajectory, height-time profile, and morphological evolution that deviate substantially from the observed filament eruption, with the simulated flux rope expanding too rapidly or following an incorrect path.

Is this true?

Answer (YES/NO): NO